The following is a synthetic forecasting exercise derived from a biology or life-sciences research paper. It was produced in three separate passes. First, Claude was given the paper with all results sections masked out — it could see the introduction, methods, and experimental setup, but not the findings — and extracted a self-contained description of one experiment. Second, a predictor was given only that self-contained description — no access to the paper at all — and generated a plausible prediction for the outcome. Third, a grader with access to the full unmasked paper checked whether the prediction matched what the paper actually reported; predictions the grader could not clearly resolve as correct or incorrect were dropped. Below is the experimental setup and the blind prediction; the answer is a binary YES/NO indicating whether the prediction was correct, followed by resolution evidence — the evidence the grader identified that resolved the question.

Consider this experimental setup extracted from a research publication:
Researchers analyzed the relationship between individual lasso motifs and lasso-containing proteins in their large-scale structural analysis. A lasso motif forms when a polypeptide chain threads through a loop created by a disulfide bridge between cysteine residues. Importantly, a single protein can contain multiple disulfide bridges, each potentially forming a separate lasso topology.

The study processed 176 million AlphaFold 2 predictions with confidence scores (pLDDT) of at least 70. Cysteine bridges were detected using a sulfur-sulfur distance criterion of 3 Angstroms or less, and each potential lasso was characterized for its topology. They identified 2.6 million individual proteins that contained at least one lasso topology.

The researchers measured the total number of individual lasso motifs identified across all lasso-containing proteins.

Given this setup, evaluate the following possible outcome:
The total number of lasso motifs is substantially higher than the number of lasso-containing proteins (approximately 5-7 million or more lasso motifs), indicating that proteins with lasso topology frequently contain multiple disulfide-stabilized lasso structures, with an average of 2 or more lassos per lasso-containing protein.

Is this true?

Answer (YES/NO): NO